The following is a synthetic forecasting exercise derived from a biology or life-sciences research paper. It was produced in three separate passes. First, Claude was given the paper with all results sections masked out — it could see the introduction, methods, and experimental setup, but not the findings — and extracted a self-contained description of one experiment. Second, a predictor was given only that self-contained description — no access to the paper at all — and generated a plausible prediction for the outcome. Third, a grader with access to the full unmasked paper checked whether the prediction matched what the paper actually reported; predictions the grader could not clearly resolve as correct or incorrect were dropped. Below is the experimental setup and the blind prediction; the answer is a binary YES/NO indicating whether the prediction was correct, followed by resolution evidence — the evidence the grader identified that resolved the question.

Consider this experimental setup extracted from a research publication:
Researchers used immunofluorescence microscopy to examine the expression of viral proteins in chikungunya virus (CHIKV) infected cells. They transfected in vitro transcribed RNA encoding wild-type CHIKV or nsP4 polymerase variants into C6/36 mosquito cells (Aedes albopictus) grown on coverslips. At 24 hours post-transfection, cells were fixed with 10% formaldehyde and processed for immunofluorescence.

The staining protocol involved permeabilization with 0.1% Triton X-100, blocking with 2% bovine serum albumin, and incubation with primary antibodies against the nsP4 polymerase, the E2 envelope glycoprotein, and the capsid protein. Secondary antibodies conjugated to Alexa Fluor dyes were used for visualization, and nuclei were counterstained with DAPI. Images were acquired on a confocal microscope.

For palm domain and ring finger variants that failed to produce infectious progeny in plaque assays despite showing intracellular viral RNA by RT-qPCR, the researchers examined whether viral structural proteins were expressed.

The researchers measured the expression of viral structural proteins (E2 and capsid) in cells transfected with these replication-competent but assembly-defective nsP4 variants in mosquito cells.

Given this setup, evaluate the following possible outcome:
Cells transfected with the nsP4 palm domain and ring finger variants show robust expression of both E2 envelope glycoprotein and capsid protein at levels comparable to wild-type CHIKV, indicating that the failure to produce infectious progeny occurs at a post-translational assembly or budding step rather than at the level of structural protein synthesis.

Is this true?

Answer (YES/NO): NO